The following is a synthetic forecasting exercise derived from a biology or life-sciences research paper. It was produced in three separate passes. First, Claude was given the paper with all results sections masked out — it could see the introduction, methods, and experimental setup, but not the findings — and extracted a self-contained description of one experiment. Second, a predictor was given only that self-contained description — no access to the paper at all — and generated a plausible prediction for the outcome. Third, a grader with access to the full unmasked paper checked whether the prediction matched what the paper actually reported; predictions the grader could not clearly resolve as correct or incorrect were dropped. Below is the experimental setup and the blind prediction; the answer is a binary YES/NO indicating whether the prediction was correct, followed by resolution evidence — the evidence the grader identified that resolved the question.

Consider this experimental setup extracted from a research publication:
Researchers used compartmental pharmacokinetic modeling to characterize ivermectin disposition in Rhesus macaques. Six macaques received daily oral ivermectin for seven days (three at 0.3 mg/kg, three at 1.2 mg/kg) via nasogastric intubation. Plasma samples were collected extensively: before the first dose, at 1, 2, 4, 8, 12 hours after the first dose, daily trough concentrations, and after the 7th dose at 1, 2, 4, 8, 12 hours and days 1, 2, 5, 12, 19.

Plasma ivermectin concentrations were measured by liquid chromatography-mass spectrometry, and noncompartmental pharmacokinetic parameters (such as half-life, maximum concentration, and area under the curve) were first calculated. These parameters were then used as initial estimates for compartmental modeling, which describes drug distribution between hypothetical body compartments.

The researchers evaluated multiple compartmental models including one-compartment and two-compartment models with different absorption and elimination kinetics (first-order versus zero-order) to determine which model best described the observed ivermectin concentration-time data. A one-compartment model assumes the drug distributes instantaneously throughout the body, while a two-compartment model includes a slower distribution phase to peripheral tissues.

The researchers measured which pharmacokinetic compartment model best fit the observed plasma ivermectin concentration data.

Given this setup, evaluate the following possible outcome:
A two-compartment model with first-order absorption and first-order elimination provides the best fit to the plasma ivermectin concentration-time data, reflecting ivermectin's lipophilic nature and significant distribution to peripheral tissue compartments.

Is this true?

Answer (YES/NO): NO